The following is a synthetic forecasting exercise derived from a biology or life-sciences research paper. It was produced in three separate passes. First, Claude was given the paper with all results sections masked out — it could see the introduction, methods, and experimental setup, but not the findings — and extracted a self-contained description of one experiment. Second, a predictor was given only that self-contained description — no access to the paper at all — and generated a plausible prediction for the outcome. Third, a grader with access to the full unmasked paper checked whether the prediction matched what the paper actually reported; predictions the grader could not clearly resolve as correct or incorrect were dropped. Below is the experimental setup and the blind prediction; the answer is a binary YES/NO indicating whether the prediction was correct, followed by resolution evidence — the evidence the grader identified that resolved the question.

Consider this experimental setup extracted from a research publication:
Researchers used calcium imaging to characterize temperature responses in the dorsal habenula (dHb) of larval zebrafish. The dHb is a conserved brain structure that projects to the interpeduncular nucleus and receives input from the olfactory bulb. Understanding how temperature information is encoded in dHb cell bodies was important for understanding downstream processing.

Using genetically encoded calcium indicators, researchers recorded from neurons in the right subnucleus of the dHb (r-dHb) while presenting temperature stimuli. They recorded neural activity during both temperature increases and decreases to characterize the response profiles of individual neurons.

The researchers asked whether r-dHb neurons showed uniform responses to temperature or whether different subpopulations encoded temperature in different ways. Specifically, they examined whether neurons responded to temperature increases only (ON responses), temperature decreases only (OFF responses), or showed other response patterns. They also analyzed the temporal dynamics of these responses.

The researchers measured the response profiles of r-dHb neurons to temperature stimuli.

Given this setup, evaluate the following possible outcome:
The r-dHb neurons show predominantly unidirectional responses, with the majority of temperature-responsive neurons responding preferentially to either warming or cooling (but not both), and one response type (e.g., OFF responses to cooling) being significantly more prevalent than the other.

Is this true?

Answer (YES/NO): YES